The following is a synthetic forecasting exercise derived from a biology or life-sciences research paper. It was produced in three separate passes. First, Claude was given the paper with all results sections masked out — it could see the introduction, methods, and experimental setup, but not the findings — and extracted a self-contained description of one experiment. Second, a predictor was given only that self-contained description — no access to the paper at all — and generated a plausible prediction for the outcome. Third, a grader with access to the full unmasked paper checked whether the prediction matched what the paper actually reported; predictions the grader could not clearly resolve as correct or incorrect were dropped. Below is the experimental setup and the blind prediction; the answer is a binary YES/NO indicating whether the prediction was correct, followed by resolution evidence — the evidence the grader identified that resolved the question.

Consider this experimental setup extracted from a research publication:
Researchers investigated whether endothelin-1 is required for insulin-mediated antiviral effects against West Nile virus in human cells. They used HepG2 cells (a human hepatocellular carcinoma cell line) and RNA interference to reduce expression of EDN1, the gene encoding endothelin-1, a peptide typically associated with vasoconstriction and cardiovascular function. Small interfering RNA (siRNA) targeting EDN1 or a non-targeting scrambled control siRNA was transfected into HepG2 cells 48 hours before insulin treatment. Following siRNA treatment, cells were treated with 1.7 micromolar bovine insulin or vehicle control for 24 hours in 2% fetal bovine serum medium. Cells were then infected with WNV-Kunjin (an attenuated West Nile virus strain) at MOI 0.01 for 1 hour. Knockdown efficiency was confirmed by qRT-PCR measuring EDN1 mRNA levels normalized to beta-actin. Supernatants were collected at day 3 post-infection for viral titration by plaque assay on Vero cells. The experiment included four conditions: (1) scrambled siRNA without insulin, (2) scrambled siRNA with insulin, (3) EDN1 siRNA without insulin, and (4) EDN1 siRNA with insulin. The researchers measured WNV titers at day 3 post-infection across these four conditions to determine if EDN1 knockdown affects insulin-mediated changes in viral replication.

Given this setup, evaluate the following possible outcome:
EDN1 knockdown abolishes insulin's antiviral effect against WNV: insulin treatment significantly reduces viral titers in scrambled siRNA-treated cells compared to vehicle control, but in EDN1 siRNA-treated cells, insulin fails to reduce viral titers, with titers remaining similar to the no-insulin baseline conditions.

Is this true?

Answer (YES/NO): YES